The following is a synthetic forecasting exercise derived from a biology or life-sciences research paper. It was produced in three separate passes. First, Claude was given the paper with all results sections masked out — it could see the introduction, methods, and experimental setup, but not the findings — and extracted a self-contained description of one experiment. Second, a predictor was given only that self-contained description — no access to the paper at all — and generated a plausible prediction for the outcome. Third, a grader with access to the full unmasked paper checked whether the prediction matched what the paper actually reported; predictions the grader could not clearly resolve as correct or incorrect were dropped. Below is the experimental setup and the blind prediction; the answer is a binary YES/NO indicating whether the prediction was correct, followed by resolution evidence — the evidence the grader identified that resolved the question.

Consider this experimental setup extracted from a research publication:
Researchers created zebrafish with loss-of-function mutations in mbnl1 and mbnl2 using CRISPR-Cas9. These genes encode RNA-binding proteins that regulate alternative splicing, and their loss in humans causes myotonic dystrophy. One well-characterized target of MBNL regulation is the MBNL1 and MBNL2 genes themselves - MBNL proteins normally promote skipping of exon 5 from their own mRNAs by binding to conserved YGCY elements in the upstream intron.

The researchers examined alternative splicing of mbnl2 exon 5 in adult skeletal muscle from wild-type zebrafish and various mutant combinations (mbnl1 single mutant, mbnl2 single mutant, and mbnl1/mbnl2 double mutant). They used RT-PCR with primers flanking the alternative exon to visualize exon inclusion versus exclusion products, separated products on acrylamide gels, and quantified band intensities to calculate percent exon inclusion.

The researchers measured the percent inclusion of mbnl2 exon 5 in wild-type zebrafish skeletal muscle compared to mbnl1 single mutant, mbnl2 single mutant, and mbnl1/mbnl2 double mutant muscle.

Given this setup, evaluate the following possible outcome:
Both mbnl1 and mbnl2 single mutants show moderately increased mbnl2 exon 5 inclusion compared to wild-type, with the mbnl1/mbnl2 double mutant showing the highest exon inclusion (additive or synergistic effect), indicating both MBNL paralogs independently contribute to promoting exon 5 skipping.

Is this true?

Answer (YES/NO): NO